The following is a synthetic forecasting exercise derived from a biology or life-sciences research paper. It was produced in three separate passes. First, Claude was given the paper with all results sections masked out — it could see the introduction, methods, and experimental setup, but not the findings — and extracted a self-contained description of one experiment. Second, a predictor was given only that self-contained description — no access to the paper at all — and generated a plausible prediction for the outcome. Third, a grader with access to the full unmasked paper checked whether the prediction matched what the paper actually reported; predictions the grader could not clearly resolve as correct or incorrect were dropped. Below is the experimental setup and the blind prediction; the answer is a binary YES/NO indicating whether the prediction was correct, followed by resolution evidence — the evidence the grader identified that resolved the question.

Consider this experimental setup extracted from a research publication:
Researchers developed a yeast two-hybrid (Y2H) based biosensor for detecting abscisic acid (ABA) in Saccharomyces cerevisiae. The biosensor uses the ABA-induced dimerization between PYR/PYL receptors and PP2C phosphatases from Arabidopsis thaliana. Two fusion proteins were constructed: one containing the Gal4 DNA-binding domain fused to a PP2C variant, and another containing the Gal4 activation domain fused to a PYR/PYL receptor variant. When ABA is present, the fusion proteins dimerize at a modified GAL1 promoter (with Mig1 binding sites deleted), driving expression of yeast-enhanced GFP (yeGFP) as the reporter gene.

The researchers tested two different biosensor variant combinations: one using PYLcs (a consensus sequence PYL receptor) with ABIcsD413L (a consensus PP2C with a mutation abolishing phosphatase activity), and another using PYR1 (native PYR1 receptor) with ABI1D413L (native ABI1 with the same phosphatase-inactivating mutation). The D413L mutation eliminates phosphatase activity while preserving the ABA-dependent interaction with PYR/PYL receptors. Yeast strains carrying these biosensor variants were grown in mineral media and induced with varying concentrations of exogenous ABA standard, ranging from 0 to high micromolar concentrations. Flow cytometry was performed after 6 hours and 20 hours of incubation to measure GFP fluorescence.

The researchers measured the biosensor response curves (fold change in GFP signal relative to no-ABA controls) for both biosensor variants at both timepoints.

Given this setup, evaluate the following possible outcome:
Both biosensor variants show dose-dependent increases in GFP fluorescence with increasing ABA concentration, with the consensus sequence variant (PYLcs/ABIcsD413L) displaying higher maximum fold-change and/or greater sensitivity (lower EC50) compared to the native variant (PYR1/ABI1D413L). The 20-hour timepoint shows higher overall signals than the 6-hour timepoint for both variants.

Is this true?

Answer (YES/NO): NO